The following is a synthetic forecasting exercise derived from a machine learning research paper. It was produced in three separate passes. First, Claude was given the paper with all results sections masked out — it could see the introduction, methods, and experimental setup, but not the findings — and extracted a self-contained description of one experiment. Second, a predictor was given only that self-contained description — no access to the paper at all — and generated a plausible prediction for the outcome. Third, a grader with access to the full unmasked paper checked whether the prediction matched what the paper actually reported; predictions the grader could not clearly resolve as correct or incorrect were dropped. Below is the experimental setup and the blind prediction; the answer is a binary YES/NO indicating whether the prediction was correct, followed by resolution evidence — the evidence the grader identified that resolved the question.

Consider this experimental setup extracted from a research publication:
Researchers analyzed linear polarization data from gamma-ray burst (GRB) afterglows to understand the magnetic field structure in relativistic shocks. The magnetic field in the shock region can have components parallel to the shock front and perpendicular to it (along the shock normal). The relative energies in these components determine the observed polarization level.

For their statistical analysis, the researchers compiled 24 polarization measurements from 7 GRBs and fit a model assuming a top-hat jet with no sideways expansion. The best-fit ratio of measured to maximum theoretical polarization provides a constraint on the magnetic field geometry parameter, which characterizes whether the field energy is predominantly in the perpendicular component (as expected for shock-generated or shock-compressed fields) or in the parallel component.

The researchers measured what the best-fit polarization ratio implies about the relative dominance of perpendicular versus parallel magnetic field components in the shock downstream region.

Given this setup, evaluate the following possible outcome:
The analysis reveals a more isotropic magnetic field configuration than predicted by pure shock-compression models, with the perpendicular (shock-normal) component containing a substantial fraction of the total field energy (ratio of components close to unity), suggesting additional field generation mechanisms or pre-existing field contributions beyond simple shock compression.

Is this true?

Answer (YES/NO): NO